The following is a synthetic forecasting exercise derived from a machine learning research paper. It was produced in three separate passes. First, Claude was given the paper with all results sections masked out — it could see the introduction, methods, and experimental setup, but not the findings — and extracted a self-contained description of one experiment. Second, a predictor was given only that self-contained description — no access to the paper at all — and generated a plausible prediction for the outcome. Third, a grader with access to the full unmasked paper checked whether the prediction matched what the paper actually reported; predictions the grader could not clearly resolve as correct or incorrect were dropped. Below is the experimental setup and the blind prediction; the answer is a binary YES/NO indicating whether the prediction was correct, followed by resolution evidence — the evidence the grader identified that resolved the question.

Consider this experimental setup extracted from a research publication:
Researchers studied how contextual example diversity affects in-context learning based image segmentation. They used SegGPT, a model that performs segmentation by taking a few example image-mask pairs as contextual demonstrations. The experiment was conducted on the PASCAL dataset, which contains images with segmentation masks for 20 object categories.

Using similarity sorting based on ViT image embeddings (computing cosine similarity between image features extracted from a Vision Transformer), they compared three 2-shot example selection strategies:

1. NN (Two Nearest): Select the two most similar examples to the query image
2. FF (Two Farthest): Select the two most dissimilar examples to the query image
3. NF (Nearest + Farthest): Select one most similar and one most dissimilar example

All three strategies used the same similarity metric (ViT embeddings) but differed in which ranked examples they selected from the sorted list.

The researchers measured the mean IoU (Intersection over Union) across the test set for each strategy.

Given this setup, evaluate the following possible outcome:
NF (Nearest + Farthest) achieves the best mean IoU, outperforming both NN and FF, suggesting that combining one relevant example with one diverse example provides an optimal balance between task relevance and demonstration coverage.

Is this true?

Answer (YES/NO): YES